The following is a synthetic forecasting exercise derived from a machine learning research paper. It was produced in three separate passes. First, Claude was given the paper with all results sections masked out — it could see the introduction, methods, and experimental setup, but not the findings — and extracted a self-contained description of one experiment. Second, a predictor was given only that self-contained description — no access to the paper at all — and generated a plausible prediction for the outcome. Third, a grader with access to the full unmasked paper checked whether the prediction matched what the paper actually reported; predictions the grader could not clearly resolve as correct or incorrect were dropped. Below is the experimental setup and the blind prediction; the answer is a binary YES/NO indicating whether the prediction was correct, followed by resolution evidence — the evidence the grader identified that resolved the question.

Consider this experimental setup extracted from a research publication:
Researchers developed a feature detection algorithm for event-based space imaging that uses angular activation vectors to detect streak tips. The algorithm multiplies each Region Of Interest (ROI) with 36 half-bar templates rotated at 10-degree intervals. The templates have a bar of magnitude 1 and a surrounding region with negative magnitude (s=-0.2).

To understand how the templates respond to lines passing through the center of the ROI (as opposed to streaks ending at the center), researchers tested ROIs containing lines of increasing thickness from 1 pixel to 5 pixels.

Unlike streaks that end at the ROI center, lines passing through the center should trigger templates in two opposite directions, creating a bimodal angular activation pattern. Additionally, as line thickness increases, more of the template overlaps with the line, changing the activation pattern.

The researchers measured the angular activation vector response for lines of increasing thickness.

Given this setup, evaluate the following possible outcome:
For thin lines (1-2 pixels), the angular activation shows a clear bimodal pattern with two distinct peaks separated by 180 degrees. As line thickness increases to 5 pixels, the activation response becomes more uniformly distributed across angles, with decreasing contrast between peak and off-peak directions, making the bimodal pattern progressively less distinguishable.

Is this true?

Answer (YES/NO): NO